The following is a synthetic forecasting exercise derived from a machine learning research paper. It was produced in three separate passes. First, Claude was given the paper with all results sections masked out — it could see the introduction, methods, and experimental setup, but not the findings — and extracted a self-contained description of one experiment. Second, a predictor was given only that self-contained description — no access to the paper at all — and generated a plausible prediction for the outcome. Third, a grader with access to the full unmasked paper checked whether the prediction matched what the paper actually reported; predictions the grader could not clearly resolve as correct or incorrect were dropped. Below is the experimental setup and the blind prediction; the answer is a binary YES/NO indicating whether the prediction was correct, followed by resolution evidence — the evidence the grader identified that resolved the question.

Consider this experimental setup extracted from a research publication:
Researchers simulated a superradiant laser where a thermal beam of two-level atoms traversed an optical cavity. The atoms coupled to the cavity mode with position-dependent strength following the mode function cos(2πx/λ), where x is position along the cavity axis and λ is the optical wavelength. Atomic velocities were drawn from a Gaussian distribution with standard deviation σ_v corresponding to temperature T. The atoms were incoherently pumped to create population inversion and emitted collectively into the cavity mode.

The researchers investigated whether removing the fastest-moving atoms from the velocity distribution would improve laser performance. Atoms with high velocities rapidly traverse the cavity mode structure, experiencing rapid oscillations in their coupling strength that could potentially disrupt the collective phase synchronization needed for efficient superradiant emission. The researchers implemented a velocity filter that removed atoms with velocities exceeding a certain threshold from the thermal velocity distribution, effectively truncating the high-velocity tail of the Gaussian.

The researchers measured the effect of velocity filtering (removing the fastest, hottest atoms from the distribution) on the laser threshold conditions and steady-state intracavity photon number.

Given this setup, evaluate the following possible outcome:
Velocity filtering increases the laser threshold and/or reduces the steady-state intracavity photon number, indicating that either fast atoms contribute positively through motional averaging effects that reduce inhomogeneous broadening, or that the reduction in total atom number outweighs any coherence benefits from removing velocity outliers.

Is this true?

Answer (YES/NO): YES